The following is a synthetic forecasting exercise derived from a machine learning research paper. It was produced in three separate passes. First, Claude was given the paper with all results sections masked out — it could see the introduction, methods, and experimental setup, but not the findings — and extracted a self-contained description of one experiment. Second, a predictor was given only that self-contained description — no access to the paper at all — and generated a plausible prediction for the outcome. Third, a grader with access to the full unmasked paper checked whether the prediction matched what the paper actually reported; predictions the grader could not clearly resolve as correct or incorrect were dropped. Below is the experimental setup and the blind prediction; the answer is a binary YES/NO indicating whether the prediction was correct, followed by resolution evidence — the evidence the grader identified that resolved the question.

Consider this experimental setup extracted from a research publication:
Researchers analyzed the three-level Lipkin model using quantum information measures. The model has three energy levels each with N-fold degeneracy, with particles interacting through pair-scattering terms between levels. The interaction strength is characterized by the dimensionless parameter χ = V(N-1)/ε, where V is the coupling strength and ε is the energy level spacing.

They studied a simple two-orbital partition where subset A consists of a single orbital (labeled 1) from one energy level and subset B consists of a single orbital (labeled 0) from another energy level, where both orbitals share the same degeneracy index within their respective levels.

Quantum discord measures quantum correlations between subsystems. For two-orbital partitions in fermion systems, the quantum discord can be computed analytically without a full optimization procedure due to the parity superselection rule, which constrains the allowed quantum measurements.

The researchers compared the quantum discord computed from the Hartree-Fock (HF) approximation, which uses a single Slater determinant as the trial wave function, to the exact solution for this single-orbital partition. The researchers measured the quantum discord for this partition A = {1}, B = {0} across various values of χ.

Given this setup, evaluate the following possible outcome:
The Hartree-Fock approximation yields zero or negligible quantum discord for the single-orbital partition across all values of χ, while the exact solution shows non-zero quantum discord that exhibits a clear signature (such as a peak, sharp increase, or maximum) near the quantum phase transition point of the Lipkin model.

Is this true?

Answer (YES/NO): NO